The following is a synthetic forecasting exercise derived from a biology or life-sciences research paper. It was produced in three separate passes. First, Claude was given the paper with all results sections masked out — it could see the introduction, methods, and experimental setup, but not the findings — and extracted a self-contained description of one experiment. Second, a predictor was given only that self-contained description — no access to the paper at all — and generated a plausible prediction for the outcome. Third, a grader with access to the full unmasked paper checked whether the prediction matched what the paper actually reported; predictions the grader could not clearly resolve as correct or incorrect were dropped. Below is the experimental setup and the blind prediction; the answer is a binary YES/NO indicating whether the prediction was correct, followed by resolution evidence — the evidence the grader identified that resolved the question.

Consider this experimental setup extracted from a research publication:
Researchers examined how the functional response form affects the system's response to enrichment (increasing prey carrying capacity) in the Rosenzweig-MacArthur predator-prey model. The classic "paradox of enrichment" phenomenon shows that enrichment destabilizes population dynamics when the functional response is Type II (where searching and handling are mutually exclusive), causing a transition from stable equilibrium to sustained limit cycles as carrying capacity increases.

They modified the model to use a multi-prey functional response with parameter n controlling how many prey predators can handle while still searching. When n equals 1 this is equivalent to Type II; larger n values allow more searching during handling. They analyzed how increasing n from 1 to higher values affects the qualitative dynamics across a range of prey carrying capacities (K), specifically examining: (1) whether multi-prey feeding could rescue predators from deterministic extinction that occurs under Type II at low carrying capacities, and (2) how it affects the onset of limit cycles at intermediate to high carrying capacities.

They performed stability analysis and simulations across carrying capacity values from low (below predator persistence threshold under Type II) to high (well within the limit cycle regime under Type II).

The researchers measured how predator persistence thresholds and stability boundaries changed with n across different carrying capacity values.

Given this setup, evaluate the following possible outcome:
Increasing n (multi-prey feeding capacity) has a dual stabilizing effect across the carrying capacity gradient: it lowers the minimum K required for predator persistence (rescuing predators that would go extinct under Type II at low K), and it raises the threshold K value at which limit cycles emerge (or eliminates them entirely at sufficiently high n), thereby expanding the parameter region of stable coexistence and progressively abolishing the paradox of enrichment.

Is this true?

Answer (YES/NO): NO